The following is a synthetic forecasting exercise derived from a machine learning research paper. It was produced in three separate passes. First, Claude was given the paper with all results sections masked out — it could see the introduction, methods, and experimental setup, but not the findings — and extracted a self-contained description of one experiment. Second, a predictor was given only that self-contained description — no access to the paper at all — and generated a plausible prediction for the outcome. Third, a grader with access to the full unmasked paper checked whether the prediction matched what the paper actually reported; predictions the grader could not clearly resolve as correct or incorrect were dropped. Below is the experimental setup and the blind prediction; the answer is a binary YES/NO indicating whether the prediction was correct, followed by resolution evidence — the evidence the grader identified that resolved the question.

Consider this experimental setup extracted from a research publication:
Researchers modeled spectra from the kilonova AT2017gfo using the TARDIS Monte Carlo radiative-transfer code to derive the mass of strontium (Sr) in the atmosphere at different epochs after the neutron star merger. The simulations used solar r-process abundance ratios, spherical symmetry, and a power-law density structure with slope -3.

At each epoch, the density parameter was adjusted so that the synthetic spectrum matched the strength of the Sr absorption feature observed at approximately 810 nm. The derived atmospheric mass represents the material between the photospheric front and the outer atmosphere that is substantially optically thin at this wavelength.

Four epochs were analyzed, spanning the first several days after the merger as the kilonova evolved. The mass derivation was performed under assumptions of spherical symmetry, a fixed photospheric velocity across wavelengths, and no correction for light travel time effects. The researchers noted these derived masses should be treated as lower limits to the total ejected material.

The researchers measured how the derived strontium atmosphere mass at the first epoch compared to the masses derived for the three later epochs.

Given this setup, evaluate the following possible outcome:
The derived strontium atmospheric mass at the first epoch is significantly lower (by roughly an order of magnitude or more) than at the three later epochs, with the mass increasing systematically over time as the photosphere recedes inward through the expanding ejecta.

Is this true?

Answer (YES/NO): NO